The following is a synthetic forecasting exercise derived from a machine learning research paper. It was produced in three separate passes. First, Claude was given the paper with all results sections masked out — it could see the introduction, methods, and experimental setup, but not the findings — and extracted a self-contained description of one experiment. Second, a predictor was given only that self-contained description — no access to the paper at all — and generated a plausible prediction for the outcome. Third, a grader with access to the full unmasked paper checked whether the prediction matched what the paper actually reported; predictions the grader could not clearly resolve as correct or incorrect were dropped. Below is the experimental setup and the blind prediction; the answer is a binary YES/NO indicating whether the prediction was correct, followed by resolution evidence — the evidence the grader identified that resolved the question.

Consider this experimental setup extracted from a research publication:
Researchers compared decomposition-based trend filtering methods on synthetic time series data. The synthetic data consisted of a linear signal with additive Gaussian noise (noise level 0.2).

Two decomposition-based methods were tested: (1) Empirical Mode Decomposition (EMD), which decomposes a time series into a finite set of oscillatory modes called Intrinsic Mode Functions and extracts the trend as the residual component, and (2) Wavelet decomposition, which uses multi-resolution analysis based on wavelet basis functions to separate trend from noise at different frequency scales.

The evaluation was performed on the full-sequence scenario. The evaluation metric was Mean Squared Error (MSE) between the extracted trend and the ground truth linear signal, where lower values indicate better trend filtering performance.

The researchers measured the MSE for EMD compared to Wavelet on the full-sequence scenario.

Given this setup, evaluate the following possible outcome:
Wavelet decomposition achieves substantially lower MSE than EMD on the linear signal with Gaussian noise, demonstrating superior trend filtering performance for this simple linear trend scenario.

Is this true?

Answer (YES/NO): NO